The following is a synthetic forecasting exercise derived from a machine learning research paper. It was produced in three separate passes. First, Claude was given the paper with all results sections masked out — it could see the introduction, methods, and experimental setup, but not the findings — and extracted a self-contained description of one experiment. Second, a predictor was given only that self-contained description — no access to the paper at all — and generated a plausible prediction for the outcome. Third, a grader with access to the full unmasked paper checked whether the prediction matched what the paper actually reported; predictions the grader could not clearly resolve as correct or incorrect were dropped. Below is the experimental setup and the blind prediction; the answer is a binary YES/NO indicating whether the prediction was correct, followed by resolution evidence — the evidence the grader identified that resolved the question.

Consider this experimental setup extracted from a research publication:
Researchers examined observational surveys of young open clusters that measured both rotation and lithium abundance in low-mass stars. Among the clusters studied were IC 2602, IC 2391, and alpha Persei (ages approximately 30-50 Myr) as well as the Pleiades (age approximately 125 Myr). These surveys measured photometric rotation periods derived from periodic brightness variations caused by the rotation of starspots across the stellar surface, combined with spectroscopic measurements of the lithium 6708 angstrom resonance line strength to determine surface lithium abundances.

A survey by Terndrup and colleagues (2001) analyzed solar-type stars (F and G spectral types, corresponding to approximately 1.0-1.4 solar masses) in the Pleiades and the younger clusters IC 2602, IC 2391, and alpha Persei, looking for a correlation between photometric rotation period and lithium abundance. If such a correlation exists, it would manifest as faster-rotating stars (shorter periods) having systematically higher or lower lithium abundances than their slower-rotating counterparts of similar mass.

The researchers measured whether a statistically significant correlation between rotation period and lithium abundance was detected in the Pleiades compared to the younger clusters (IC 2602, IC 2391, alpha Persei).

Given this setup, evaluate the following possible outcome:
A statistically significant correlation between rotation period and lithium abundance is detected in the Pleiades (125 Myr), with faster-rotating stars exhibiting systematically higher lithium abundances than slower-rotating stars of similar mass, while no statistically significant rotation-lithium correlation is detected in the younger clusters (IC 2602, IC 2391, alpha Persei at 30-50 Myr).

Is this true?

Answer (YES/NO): YES